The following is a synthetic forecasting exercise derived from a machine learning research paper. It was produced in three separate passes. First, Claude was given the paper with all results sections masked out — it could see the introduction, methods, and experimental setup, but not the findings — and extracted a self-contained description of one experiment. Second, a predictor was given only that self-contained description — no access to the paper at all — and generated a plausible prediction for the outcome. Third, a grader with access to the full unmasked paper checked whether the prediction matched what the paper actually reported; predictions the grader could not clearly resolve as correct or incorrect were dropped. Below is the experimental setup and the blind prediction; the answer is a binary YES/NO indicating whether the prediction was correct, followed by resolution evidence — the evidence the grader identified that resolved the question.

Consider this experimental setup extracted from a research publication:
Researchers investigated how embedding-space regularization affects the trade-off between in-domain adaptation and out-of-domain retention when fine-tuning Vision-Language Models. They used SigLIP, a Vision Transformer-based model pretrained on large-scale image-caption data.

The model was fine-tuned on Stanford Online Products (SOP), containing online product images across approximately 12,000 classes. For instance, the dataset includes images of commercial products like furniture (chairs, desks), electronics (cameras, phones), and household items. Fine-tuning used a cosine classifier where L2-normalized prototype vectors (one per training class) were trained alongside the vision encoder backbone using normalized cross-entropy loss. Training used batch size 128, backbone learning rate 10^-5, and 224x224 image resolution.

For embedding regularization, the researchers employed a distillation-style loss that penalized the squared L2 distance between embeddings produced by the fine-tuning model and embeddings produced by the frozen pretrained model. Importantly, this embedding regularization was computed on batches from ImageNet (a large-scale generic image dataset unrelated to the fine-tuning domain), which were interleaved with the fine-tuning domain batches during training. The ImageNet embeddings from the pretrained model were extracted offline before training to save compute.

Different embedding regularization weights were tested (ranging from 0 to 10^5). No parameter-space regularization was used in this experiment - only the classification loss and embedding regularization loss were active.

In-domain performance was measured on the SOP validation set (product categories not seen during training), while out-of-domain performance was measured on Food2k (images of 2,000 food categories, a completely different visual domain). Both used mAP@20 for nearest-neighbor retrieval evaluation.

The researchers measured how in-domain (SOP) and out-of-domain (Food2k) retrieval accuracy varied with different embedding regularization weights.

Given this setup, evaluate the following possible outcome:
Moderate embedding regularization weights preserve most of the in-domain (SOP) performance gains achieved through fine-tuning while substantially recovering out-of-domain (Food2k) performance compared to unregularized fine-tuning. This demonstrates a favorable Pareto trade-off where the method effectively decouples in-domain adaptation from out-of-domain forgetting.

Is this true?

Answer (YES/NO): NO